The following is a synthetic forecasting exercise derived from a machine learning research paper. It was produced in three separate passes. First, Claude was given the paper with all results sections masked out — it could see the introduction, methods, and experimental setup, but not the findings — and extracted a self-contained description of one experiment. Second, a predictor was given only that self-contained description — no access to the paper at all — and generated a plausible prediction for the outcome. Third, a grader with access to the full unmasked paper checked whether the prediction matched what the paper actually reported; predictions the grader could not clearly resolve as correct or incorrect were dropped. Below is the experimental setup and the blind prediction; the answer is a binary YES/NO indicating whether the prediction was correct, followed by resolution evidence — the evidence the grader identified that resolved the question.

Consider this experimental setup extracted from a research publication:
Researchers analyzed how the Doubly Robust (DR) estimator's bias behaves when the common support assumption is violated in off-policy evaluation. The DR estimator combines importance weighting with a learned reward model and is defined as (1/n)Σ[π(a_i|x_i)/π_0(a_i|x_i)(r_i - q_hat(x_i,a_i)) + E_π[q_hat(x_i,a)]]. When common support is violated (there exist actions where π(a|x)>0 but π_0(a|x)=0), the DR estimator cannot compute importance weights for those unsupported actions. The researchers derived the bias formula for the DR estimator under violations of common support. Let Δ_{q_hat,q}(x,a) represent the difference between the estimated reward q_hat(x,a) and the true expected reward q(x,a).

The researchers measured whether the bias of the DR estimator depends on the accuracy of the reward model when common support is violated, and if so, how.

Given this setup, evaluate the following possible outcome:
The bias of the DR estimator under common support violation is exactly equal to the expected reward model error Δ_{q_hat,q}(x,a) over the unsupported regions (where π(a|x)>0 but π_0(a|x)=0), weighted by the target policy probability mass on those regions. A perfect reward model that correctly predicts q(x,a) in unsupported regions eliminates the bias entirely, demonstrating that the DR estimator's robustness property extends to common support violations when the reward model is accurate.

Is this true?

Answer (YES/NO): YES